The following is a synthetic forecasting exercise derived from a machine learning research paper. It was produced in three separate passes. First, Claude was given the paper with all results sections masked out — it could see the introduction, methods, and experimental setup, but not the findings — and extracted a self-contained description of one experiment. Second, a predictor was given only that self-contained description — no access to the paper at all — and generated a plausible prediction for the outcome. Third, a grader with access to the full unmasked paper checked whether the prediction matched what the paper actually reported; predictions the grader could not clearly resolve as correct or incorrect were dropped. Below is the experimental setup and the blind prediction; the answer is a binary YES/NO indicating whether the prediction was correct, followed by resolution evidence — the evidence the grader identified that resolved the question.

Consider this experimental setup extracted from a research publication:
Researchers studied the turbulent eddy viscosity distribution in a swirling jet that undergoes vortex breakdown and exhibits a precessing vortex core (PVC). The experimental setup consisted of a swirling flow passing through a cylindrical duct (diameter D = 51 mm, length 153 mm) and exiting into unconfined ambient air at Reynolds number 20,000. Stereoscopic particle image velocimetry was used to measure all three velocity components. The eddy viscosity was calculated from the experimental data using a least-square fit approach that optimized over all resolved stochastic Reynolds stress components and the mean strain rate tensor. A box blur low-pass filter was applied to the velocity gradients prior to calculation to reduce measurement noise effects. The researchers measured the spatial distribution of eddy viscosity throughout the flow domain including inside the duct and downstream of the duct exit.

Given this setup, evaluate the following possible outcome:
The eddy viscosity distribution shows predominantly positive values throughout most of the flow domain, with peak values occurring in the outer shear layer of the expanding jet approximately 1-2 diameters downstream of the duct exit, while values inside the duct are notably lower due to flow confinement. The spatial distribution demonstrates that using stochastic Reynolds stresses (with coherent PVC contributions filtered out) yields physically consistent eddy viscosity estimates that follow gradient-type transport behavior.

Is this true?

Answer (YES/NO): NO